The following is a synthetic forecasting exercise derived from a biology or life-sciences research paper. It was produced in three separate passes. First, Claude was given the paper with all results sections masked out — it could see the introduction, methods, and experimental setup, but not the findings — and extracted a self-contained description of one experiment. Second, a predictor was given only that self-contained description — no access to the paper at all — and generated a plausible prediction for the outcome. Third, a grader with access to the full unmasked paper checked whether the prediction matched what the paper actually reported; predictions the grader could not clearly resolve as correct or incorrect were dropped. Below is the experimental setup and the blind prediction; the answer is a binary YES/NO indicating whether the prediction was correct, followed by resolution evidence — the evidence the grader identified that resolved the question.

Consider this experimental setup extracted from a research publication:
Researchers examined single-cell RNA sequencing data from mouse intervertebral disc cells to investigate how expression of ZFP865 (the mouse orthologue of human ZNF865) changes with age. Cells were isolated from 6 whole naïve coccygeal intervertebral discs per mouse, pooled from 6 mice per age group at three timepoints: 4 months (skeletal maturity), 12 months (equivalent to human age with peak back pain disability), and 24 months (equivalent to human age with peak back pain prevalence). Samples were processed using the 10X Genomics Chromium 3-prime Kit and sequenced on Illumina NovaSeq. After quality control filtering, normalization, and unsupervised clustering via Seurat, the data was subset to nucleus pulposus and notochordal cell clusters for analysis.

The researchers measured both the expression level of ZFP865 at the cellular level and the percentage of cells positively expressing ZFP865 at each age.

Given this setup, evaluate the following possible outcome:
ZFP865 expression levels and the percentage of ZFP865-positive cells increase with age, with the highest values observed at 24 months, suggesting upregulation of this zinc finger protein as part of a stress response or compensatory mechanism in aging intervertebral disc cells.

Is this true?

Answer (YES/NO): NO